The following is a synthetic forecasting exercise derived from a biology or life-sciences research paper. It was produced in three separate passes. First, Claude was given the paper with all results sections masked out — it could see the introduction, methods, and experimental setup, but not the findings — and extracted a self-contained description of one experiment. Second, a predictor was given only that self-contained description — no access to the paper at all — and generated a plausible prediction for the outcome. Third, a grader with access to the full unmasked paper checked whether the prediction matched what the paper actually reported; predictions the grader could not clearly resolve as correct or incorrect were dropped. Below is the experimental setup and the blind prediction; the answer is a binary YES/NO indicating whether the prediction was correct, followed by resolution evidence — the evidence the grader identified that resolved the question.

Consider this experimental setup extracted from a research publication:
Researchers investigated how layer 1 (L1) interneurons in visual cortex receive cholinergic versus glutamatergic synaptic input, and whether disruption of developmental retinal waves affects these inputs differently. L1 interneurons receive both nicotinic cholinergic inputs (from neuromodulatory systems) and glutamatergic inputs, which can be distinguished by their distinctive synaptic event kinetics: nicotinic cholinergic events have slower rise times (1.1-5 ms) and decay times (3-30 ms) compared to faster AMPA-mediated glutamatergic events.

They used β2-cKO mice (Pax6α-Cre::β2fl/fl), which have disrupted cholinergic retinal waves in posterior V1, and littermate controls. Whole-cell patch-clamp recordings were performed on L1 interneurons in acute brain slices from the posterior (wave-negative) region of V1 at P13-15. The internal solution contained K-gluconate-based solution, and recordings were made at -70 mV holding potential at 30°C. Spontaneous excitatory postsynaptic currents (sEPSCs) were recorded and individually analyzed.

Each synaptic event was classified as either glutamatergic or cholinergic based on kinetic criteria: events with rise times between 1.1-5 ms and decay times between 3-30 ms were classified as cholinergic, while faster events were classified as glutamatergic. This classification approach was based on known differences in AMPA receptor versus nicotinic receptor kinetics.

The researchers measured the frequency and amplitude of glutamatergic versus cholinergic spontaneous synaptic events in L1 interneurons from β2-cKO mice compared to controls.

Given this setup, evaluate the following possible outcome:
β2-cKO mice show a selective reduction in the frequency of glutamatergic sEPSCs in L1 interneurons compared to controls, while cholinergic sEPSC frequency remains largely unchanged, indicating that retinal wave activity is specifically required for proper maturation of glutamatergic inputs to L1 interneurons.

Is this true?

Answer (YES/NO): NO